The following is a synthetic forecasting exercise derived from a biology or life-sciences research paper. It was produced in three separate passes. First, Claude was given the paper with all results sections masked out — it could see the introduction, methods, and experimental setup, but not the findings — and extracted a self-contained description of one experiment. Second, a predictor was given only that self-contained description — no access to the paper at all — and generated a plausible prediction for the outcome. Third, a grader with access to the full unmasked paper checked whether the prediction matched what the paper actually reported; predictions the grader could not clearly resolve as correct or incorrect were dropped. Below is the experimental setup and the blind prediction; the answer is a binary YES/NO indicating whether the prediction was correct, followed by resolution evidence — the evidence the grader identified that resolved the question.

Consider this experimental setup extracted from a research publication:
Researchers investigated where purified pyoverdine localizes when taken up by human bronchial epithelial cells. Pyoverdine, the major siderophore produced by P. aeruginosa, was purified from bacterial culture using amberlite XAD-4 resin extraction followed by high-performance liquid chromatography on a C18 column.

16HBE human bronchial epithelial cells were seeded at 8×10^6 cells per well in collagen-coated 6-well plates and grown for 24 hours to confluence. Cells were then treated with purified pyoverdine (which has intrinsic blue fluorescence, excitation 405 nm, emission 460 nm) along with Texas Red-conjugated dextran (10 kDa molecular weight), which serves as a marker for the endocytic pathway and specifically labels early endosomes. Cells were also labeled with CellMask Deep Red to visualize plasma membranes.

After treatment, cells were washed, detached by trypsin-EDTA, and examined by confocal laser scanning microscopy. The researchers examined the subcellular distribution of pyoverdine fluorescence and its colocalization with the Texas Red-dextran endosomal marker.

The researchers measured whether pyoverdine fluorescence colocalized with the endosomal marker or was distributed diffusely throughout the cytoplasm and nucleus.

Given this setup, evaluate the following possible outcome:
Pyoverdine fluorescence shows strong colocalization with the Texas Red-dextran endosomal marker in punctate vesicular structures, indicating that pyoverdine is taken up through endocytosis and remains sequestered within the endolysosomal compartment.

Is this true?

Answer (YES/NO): YES